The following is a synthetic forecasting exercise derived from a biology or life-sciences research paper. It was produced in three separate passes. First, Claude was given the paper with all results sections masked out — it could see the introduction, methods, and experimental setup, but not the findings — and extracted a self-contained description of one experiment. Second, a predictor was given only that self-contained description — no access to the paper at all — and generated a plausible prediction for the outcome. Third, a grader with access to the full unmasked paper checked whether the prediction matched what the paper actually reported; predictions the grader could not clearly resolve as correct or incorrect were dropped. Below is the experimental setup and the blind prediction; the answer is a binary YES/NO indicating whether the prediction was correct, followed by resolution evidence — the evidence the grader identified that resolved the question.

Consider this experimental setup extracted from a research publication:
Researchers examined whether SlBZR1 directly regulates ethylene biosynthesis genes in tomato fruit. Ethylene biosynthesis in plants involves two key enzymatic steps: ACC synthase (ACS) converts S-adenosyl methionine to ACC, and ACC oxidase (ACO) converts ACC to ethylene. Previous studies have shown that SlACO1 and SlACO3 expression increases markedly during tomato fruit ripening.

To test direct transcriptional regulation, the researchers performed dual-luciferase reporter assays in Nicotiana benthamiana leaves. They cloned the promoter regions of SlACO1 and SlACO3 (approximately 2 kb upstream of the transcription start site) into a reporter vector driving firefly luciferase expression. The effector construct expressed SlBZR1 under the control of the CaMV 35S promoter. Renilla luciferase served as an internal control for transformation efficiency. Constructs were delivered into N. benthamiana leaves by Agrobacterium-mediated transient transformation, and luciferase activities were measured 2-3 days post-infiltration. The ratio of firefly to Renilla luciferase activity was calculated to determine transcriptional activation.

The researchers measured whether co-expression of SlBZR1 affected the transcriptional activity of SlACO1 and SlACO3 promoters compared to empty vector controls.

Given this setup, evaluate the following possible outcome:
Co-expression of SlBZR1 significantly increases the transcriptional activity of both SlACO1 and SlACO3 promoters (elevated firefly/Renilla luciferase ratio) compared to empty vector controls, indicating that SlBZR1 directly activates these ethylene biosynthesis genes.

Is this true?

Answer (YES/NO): YES